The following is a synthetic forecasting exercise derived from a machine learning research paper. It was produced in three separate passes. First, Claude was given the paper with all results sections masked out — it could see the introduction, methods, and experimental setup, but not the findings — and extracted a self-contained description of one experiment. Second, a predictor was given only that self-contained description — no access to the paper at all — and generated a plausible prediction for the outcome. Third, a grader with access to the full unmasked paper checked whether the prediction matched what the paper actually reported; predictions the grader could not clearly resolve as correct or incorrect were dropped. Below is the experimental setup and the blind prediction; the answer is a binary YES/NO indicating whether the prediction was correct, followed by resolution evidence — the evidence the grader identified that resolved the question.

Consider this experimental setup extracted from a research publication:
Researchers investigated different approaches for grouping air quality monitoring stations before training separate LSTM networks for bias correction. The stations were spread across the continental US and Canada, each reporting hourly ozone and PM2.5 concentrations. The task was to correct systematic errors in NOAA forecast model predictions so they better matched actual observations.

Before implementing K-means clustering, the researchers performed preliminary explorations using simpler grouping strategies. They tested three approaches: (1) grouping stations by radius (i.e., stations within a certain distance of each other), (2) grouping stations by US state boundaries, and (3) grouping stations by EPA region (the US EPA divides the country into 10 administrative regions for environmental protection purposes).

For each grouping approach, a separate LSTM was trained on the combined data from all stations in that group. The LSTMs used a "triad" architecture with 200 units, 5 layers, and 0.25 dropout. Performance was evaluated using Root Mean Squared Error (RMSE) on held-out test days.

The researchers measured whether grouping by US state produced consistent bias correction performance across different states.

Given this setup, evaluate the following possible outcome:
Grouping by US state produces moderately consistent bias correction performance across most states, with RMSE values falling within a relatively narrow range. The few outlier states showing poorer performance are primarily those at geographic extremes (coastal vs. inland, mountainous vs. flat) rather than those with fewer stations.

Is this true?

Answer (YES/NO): NO